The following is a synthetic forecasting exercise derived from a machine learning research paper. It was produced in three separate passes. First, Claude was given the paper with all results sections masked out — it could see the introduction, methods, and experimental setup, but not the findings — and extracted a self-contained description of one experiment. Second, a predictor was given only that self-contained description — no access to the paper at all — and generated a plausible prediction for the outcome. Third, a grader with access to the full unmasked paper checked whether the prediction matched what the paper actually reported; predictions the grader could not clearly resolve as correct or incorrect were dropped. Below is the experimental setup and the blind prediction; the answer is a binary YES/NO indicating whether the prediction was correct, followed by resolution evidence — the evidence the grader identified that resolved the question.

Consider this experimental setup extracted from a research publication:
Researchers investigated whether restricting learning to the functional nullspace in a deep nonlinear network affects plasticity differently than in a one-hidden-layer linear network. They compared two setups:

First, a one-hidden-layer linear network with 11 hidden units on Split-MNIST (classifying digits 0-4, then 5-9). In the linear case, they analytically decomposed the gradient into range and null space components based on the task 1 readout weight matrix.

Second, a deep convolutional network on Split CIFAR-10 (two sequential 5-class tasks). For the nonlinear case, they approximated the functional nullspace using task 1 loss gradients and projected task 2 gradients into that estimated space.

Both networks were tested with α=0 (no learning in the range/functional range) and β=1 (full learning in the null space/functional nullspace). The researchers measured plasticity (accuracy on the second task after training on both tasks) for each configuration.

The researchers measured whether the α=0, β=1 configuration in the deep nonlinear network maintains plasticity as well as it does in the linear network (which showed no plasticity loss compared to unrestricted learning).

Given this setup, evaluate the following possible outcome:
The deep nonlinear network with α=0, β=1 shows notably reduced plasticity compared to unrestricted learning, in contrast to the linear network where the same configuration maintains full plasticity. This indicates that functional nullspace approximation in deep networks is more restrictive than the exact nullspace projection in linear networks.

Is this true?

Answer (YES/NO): NO